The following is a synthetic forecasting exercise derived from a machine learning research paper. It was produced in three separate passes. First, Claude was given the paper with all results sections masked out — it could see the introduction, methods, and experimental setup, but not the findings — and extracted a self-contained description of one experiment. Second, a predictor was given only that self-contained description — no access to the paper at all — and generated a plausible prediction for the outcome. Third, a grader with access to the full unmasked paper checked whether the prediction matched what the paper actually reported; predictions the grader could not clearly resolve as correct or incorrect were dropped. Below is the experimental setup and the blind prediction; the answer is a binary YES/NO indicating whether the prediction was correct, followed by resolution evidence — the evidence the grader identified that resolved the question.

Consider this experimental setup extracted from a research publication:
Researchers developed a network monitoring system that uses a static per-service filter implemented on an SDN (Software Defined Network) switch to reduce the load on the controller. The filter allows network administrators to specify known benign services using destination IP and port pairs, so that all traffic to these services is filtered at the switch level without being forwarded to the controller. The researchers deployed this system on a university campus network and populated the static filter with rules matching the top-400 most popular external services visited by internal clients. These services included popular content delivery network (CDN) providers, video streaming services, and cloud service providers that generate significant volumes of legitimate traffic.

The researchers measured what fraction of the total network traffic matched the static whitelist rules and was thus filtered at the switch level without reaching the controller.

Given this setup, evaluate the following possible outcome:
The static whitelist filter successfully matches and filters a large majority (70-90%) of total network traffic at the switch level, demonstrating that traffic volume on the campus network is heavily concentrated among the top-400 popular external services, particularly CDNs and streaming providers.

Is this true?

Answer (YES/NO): NO